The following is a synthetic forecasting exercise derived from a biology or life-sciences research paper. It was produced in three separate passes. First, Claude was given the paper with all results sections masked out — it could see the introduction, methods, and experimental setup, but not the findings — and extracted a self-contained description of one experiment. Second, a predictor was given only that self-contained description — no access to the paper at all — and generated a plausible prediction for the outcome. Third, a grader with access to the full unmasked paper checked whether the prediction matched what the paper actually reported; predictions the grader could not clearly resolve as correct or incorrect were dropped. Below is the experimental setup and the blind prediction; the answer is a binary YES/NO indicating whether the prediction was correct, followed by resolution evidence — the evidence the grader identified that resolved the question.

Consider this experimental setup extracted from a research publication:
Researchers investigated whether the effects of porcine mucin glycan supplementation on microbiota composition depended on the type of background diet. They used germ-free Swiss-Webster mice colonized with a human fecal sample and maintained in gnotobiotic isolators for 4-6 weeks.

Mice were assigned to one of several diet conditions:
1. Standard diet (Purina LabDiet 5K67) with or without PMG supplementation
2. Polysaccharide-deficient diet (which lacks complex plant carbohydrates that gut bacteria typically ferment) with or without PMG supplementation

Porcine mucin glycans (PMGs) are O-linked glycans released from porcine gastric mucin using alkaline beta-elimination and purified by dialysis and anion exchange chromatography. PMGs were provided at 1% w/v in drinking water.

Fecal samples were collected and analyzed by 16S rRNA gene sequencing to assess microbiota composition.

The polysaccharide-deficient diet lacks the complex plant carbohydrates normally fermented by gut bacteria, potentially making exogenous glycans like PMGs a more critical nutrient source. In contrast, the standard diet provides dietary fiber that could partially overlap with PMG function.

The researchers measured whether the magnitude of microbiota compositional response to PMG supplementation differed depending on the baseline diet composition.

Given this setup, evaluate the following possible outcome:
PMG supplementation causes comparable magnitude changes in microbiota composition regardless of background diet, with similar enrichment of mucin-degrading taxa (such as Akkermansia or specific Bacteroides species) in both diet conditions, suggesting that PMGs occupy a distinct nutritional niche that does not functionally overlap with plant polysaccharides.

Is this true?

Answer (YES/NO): NO